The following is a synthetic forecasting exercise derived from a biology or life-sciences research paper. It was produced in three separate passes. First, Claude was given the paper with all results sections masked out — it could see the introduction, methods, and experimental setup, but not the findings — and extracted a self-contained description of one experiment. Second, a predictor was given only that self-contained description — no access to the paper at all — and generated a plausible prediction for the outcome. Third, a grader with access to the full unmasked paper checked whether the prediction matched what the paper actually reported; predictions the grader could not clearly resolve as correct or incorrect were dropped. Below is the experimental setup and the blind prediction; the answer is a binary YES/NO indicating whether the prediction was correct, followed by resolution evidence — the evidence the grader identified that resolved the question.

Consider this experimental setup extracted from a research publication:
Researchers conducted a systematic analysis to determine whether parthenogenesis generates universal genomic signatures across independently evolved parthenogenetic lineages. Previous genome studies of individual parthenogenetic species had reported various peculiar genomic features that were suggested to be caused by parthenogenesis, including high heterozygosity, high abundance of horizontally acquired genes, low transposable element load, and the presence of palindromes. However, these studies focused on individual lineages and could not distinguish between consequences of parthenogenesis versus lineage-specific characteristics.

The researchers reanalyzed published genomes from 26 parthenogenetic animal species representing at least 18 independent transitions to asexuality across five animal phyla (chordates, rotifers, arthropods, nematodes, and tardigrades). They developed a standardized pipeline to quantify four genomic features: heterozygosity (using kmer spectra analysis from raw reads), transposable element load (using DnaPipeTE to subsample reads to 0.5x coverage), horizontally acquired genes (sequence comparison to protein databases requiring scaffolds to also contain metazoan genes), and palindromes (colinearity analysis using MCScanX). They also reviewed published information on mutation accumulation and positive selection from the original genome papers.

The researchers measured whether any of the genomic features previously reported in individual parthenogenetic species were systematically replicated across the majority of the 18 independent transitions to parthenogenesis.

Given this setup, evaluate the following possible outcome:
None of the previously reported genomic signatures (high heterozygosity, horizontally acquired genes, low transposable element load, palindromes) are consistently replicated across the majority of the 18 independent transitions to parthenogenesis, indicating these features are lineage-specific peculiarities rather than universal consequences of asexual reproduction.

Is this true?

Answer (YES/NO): YES